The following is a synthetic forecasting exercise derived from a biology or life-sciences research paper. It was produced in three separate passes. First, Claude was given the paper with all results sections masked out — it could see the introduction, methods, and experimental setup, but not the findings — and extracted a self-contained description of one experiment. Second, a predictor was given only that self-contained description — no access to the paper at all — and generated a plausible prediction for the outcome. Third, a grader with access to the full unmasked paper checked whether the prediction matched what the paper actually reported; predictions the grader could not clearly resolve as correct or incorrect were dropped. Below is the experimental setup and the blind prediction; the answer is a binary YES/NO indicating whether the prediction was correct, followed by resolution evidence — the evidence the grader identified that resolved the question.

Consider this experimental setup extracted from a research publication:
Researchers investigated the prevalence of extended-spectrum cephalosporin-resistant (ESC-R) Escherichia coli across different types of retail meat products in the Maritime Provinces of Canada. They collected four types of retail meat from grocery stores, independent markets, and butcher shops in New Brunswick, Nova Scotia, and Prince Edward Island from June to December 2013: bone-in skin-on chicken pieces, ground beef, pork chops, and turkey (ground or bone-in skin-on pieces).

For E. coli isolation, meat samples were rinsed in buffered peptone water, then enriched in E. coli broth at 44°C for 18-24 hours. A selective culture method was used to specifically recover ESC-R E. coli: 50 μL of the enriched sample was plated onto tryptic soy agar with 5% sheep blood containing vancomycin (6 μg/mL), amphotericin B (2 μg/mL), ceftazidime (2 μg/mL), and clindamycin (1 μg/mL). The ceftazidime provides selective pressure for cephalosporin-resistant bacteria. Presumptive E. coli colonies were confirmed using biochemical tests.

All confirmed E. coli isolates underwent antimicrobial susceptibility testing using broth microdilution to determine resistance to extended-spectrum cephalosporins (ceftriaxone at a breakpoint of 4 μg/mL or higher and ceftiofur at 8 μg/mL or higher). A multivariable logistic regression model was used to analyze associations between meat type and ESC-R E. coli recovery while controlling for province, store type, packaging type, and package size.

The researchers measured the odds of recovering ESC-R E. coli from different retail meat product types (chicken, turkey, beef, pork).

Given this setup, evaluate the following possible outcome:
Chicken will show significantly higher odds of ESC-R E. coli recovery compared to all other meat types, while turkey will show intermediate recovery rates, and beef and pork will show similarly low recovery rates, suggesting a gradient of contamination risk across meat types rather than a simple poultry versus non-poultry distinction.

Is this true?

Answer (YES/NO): YES